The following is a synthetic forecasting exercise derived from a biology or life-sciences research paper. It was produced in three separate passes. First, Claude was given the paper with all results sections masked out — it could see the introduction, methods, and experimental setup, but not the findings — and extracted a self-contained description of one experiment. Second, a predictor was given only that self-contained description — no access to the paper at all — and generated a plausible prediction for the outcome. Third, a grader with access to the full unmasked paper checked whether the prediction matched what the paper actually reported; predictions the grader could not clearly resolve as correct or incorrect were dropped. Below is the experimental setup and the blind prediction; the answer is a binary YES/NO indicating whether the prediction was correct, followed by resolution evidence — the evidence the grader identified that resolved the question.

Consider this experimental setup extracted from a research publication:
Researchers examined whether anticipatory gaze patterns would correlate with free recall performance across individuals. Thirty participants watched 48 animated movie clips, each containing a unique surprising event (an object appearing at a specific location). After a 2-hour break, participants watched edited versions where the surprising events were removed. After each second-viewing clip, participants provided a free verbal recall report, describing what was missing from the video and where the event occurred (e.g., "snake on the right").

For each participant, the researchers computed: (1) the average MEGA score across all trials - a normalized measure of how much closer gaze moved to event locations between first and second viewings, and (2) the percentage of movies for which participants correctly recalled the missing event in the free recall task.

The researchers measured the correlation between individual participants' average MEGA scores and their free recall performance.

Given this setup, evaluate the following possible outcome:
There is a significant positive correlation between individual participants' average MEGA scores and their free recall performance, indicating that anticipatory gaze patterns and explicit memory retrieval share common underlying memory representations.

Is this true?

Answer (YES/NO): YES